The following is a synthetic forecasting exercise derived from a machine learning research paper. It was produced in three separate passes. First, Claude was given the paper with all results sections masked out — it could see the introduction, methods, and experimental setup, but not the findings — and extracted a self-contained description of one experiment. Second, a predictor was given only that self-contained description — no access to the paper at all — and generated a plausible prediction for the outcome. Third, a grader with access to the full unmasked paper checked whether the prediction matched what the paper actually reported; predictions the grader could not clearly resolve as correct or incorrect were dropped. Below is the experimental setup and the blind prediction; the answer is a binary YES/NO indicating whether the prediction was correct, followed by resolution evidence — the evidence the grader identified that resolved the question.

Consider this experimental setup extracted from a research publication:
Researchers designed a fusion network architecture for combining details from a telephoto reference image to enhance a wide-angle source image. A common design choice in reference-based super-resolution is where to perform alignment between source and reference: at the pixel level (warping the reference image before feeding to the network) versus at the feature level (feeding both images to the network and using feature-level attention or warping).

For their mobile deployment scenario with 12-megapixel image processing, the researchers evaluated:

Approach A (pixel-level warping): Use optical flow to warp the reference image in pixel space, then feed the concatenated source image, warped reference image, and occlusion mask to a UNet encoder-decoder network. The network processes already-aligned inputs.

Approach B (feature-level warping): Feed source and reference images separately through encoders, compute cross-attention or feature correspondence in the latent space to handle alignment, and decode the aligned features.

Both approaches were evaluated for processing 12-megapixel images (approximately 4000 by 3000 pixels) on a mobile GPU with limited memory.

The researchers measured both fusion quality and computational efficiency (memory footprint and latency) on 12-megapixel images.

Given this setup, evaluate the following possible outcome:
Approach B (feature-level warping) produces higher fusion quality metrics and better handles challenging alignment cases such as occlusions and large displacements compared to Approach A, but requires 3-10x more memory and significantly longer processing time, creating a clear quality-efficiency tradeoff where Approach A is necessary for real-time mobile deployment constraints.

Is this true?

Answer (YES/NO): NO